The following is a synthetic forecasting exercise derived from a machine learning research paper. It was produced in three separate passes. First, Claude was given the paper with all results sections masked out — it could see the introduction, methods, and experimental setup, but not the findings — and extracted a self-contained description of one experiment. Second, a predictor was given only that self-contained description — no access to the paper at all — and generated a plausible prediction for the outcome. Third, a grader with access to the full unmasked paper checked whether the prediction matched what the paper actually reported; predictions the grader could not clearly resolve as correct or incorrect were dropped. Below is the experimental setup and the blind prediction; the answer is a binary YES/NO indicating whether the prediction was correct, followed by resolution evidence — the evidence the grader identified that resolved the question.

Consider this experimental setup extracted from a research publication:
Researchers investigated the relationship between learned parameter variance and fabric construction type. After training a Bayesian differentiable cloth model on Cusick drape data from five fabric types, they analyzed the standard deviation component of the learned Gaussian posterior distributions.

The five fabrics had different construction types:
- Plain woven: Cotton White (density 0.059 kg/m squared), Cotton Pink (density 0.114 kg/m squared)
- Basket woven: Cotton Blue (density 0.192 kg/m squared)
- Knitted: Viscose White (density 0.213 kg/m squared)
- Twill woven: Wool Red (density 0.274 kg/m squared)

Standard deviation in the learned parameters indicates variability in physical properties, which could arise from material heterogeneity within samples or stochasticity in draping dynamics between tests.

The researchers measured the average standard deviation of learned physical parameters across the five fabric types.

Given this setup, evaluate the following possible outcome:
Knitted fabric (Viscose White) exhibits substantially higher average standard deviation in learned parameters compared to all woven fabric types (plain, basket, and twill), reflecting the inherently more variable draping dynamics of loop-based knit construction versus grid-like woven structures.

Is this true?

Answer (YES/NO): YES